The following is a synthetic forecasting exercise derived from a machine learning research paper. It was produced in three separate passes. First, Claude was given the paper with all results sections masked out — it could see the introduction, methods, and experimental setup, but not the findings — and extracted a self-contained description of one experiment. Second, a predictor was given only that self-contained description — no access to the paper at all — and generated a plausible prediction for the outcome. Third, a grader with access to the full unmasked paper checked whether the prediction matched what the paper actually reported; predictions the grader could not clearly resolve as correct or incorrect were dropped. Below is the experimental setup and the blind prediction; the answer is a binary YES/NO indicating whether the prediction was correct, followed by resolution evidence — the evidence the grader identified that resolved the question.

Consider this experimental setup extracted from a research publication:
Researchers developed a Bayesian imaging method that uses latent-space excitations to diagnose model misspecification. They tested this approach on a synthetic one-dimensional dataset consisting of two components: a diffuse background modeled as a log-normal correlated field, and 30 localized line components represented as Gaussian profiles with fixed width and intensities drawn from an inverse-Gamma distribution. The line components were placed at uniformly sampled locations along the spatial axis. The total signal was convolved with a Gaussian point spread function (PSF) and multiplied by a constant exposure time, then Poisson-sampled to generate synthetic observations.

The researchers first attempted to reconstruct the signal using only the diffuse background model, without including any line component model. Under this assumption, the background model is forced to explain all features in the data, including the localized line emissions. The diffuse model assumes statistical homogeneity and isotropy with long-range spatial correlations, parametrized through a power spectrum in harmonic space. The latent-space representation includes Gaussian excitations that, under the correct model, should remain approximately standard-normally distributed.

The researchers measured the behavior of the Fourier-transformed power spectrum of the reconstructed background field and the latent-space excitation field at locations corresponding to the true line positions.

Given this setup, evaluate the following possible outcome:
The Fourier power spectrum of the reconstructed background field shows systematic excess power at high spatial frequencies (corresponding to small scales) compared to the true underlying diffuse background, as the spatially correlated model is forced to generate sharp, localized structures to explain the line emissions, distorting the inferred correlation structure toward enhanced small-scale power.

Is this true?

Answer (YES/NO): YES